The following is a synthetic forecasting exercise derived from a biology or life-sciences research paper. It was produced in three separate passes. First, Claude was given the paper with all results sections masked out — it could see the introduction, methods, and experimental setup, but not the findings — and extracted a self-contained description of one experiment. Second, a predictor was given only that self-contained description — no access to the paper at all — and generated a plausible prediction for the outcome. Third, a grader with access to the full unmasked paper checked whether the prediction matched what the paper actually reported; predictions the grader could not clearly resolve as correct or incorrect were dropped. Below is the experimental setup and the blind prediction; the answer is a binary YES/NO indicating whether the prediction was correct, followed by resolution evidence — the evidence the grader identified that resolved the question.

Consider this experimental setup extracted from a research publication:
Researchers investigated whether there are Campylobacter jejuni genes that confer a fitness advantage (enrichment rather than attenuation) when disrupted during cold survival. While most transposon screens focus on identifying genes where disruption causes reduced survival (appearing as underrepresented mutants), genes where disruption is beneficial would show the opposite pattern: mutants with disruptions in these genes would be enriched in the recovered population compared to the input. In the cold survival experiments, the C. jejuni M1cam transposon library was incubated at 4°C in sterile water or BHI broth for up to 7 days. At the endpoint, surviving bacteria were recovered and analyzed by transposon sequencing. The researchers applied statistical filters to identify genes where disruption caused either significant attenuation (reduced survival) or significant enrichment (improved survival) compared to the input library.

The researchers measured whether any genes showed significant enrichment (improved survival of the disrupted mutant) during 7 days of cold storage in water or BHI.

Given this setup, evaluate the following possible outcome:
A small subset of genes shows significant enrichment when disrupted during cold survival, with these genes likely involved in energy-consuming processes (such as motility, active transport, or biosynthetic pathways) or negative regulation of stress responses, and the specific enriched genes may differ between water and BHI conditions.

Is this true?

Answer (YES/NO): NO